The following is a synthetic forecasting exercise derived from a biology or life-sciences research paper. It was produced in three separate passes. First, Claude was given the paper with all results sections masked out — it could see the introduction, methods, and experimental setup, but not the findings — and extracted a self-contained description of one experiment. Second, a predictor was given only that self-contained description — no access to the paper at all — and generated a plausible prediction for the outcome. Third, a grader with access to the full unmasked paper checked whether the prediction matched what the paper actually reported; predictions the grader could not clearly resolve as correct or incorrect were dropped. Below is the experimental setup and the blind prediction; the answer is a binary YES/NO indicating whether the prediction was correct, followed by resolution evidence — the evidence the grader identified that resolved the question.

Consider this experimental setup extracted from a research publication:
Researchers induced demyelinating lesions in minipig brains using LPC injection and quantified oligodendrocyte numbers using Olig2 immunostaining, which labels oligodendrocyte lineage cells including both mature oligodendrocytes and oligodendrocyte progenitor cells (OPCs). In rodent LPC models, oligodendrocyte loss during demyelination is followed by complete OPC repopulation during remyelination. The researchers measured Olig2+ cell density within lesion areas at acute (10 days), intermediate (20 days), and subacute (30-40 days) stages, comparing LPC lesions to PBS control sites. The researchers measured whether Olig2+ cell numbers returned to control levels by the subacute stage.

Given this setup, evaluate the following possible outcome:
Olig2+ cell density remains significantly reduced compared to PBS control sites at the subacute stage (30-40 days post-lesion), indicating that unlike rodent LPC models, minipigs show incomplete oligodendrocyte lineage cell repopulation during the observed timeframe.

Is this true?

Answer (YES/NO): YES